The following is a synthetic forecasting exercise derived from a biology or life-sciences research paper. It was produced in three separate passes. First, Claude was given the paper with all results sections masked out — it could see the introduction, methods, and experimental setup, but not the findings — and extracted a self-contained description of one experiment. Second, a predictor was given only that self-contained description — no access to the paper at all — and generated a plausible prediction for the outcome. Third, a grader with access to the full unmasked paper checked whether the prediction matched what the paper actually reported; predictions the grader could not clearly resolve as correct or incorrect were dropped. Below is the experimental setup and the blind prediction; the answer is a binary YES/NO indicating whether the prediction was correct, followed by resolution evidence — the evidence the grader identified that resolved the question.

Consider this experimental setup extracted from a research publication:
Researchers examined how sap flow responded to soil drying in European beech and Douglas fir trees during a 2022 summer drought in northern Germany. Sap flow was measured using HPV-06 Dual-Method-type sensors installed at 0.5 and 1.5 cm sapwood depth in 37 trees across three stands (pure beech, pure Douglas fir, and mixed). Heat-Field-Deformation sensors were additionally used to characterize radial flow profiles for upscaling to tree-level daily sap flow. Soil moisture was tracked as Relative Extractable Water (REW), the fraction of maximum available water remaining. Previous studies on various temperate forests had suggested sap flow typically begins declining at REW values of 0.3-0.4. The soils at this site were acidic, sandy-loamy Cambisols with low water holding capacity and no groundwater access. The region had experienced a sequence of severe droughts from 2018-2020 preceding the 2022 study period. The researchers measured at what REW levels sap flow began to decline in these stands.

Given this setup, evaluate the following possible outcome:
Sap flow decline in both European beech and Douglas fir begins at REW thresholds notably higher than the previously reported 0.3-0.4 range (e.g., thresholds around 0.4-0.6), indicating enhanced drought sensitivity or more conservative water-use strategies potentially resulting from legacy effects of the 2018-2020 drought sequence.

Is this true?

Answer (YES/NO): NO